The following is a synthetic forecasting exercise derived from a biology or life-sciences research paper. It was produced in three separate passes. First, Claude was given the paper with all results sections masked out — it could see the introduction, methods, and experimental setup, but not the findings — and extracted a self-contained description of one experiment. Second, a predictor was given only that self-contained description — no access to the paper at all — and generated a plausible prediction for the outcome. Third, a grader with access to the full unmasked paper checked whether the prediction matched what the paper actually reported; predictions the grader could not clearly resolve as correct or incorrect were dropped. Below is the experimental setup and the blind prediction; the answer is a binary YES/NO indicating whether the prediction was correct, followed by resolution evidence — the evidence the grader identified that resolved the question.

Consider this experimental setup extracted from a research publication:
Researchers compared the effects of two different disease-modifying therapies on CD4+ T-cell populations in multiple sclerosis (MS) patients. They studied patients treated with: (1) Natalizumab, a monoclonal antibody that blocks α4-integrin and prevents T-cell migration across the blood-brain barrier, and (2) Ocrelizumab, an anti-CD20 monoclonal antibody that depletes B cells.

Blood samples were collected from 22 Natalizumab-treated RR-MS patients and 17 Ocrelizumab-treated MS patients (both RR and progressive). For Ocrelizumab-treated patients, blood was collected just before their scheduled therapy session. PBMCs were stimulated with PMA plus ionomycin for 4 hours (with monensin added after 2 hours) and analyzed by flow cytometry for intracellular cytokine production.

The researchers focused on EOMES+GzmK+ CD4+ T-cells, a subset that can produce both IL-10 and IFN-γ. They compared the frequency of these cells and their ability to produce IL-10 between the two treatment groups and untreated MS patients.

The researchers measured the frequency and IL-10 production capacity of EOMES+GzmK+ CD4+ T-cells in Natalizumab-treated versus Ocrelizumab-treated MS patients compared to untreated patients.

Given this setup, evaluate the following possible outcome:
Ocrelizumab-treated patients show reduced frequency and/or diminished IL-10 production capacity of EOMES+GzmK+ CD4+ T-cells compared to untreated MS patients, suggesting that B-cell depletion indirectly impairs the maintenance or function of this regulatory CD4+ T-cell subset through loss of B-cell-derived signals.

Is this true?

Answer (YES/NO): NO